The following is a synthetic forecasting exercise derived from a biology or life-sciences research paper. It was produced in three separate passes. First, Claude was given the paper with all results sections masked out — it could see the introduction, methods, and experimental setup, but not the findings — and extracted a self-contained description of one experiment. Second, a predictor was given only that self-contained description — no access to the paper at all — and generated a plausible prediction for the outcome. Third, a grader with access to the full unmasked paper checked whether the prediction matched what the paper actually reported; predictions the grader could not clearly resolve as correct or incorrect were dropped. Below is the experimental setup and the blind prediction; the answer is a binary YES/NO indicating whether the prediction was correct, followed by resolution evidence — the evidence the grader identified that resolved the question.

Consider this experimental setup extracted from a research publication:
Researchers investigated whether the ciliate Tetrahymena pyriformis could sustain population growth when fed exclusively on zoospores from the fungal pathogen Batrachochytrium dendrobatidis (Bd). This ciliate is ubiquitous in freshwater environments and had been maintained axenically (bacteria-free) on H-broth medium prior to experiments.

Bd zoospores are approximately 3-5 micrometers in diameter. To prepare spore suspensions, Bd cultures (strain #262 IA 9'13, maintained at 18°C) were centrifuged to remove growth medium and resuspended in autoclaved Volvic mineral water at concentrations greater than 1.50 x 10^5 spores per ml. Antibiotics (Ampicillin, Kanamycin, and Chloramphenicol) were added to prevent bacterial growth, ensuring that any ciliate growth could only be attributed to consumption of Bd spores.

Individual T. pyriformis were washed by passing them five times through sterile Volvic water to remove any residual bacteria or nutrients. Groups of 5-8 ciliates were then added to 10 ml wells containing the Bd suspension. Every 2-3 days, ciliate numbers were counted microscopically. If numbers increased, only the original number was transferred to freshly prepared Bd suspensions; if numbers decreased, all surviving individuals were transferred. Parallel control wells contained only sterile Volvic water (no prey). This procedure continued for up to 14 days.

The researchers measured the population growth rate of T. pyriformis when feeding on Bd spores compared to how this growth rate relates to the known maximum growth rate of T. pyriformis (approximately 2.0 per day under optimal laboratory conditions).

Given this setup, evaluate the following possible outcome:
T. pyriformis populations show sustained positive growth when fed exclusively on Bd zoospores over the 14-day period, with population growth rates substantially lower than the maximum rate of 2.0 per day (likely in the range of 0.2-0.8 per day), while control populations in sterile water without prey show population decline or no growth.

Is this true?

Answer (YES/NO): NO